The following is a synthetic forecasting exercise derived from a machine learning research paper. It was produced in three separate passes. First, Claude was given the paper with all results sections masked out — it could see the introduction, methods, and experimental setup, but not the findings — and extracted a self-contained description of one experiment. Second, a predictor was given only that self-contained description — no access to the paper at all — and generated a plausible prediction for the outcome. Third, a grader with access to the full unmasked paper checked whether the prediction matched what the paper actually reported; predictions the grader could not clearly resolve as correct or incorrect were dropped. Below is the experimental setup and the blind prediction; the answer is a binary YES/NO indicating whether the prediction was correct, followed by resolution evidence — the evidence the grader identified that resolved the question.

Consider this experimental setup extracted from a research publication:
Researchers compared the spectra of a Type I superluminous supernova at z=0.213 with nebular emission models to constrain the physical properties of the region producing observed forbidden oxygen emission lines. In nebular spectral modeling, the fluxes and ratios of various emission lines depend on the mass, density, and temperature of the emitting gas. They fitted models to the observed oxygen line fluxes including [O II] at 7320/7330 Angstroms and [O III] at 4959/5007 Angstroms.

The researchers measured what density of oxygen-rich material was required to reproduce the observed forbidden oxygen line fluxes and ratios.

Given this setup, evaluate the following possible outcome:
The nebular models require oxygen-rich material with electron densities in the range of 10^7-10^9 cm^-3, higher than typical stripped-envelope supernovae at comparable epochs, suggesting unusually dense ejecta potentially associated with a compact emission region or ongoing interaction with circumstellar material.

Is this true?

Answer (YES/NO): NO